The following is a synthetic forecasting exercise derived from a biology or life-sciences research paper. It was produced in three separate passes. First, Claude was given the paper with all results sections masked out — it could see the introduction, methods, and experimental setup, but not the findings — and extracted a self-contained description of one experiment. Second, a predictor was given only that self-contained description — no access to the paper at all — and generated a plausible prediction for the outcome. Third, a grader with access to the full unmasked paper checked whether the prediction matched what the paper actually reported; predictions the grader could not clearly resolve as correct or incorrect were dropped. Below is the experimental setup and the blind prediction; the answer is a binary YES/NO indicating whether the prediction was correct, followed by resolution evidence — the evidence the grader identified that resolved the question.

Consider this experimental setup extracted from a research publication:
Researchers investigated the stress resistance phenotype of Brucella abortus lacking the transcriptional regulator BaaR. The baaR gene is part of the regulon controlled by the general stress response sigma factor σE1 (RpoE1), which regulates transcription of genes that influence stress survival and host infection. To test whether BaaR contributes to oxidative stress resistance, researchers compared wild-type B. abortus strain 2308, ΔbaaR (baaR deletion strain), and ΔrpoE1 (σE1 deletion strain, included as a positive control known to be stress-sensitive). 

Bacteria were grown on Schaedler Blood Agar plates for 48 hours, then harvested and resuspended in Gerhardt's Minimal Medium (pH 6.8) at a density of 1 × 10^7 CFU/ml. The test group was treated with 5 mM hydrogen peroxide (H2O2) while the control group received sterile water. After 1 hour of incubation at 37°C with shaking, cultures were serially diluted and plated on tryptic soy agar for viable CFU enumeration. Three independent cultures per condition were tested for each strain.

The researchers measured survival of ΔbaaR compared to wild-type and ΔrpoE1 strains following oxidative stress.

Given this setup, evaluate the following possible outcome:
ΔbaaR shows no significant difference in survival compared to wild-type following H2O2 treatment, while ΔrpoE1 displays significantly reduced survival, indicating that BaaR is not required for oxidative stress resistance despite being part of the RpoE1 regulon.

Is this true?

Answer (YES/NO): YES